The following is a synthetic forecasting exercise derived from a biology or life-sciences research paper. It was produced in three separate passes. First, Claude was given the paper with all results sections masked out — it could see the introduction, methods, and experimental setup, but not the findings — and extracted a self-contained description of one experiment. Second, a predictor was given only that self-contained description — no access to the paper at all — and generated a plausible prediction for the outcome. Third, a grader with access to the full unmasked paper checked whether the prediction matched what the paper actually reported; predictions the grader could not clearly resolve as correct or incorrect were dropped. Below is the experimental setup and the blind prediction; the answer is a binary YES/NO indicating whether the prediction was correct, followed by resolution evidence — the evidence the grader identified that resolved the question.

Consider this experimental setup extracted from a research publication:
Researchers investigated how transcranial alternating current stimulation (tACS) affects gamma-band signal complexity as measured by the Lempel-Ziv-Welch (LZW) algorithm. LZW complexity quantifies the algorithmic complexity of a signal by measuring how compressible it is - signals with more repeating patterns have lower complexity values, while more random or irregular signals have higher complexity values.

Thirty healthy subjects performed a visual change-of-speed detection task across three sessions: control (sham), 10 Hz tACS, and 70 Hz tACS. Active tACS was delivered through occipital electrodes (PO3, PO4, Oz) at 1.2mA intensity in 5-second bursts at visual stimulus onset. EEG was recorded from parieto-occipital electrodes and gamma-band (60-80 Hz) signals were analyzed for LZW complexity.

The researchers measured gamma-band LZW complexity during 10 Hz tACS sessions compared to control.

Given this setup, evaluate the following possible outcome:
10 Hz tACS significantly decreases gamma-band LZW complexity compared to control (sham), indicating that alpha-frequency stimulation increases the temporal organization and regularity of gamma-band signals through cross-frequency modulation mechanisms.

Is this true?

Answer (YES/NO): NO